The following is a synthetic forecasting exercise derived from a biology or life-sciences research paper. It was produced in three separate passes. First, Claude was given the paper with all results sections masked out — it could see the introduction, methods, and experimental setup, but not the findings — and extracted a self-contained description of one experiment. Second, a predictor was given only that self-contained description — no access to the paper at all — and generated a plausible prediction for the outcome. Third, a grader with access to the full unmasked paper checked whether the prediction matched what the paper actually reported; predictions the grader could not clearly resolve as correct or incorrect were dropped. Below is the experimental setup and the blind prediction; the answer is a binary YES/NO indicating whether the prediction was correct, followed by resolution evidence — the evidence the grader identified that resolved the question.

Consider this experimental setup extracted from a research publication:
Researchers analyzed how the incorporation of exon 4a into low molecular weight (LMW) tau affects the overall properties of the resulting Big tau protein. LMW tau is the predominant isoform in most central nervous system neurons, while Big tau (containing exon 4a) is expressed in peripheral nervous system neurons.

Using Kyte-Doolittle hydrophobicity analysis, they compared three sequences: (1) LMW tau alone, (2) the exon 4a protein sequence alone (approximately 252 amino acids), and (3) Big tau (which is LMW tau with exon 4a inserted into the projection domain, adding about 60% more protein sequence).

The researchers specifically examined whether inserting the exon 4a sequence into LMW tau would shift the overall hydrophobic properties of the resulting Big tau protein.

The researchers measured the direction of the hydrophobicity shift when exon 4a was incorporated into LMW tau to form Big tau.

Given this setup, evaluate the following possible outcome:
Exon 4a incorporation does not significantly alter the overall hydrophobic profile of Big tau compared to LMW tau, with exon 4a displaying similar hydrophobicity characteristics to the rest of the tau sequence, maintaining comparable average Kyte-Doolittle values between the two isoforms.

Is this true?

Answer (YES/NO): NO